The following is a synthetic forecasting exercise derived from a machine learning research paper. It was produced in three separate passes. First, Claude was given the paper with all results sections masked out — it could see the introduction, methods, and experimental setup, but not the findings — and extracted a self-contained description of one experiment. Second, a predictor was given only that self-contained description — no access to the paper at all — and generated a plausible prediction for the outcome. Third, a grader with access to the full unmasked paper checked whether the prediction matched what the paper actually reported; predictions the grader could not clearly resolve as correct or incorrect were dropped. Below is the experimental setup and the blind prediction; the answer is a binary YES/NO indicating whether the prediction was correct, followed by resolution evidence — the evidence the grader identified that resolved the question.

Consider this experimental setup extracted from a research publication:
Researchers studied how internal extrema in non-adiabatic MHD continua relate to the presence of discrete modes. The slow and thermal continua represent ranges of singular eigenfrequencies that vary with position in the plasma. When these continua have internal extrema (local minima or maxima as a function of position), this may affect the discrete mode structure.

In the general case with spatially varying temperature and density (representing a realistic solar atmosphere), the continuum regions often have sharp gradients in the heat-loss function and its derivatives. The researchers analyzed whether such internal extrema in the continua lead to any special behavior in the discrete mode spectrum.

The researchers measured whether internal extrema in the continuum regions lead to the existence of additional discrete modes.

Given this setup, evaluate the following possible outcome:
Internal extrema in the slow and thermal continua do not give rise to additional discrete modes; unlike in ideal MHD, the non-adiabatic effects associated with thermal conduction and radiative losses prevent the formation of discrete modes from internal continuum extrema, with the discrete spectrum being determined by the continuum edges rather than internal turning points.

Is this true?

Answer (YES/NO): NO